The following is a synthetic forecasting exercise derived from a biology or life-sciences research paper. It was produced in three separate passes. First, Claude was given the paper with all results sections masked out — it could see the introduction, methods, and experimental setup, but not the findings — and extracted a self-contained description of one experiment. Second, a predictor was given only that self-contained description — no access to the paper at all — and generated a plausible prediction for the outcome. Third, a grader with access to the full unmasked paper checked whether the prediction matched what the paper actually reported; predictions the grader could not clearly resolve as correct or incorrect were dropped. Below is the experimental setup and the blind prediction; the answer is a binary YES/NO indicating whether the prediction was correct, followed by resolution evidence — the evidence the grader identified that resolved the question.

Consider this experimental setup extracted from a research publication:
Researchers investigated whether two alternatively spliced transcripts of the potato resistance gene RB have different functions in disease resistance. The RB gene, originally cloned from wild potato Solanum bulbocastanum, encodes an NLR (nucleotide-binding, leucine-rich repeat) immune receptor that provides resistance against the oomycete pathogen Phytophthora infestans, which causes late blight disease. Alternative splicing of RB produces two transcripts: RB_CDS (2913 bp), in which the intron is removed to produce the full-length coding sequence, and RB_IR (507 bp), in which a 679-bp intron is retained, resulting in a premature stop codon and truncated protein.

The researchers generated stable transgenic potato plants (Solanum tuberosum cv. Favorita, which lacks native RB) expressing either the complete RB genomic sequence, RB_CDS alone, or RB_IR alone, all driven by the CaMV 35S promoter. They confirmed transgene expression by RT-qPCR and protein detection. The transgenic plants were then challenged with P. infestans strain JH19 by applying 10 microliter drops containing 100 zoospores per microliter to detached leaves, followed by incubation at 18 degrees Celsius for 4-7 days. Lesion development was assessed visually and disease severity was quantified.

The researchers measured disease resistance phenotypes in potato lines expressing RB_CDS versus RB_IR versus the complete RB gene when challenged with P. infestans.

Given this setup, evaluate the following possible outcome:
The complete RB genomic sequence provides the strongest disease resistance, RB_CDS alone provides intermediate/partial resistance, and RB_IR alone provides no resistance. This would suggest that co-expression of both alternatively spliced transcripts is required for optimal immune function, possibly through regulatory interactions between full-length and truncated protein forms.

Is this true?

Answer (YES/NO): NO